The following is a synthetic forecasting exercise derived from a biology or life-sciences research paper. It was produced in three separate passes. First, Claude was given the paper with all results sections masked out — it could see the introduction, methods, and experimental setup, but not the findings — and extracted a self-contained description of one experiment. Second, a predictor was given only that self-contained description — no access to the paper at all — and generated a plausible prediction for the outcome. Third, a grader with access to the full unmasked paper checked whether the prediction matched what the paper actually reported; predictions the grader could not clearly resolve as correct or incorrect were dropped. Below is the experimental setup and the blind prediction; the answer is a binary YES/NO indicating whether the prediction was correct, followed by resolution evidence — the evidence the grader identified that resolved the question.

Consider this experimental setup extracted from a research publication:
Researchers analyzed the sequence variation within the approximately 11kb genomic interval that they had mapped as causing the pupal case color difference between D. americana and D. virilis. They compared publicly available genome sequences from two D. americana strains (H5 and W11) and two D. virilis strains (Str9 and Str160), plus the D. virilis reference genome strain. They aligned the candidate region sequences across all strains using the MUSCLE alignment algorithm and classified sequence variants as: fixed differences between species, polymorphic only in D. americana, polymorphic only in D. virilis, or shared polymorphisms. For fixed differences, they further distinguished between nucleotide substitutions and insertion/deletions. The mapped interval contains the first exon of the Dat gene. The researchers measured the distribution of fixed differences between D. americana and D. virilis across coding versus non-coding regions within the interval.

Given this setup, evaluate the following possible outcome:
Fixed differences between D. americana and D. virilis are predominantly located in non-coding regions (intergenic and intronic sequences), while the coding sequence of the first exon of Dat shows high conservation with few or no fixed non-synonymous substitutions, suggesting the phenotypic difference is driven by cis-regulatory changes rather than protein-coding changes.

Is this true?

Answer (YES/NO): YES